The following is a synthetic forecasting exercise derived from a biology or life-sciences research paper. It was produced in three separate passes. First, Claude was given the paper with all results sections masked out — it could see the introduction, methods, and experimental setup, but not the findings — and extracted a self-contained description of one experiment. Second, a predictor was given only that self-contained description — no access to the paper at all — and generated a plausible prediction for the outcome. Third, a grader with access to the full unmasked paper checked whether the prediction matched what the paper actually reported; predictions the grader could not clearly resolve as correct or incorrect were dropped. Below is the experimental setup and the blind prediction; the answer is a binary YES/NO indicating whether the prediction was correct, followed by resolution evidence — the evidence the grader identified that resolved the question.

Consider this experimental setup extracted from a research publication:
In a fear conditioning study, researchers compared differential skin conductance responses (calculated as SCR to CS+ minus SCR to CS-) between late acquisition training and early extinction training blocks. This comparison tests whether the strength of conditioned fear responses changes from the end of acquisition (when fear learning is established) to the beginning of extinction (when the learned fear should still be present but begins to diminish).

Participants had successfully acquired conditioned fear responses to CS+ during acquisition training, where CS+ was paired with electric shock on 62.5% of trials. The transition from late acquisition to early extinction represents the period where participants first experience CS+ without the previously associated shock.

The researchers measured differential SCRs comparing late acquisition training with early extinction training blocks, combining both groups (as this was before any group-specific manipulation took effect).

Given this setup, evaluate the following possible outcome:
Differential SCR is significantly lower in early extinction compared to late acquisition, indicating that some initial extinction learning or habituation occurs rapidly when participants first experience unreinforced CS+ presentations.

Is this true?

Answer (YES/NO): YES